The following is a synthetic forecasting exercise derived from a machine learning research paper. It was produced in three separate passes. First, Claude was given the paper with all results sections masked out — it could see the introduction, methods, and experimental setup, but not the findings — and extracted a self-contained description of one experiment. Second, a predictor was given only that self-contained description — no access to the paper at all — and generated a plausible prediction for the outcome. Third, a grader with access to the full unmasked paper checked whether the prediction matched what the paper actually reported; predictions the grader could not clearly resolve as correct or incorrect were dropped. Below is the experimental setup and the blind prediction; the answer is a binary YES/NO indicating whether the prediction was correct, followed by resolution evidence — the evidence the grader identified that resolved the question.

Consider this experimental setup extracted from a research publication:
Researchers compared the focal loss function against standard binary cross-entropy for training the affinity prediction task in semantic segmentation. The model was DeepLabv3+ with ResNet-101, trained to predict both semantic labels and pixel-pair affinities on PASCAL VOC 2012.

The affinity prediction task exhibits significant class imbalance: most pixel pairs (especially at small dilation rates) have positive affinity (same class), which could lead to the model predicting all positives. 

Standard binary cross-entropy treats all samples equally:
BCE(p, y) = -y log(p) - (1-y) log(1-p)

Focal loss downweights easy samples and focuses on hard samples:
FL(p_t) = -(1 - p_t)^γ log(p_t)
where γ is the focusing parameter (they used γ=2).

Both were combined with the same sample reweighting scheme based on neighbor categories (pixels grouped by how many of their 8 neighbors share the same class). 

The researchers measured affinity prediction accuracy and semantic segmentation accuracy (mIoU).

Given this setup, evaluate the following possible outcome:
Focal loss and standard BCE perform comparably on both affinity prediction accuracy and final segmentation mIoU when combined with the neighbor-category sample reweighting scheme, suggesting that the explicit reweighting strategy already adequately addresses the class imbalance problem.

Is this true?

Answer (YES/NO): NO